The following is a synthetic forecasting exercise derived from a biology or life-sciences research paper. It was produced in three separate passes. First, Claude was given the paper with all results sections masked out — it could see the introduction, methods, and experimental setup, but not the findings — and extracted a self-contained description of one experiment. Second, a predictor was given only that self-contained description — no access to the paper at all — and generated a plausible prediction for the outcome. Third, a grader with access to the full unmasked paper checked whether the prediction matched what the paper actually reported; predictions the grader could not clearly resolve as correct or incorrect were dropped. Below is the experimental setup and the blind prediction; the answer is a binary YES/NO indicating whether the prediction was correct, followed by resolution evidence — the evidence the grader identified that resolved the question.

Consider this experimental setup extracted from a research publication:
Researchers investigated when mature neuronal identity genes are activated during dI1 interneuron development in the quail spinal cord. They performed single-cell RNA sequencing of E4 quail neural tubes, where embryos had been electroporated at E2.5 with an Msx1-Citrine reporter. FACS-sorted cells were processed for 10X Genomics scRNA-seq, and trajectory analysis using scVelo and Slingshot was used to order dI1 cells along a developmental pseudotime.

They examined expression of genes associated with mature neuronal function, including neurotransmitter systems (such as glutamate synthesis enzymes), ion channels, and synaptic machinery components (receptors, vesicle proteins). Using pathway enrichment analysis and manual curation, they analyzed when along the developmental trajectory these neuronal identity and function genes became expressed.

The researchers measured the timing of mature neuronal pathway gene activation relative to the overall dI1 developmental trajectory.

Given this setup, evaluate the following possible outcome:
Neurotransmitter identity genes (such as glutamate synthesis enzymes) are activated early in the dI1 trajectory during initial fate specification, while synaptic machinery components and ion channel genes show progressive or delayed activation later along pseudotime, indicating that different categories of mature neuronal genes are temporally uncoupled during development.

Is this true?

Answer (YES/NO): NO